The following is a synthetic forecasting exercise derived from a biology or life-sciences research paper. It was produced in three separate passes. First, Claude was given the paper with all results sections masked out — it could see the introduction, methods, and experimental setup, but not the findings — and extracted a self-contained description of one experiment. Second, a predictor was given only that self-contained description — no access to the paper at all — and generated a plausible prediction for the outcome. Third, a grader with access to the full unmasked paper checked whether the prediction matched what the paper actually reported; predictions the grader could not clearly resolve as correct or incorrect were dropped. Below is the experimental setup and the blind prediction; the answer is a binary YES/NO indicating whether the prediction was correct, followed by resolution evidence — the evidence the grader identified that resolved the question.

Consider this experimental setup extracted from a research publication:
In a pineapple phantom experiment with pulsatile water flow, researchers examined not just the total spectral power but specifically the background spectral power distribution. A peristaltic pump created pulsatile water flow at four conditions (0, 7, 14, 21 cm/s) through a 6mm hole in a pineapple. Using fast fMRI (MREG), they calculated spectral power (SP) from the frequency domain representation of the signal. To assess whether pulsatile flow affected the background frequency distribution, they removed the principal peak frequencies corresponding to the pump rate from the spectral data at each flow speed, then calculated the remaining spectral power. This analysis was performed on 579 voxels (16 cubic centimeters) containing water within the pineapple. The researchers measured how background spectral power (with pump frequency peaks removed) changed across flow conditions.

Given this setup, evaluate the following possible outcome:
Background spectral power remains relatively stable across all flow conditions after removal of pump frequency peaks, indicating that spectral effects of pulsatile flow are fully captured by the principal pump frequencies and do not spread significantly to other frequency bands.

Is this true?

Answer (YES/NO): NO